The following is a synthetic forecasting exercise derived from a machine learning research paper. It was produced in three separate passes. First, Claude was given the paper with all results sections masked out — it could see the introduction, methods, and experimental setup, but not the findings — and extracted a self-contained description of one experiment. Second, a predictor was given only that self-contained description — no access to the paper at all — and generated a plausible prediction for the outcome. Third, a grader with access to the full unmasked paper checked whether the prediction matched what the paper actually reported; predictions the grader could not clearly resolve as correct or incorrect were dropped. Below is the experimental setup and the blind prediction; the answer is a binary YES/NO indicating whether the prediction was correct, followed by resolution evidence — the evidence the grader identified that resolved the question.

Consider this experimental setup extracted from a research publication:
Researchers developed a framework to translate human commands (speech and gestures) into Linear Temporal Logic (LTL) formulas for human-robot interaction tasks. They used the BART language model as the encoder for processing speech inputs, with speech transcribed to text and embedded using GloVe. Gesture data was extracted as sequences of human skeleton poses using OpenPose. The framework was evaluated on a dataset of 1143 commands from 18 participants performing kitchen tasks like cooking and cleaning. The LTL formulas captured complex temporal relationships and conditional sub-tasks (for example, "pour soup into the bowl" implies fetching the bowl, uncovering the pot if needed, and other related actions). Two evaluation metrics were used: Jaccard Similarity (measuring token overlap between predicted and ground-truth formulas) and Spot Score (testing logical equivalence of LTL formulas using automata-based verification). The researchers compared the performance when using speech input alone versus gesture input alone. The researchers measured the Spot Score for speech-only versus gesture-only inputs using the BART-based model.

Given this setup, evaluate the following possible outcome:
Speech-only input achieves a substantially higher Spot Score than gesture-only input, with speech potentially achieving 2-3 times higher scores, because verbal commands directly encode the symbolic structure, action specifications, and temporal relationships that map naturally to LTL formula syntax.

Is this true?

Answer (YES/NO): NO